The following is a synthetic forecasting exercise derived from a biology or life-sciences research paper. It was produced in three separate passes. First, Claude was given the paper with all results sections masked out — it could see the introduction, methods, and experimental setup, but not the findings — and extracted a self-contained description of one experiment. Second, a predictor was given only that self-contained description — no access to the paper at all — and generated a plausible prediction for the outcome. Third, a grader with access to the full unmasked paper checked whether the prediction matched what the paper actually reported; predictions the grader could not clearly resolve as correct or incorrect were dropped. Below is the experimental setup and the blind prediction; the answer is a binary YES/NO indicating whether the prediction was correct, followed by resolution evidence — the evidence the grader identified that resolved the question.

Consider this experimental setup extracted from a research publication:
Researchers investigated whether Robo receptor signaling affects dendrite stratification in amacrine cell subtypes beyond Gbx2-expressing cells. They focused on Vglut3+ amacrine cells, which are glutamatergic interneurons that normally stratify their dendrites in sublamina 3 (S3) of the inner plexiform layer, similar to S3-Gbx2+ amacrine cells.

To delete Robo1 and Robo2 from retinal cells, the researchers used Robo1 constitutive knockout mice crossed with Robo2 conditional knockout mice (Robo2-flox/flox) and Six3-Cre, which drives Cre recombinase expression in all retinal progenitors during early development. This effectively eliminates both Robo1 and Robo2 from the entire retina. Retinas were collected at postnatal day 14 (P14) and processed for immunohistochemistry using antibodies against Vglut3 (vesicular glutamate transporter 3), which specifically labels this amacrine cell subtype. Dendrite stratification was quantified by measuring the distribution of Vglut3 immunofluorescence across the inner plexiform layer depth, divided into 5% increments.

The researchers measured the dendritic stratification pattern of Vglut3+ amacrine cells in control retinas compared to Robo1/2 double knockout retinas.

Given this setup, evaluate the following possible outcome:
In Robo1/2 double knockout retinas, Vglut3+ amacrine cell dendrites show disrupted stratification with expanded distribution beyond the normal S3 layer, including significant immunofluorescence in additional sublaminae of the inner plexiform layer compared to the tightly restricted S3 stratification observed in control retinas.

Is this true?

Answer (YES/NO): YES